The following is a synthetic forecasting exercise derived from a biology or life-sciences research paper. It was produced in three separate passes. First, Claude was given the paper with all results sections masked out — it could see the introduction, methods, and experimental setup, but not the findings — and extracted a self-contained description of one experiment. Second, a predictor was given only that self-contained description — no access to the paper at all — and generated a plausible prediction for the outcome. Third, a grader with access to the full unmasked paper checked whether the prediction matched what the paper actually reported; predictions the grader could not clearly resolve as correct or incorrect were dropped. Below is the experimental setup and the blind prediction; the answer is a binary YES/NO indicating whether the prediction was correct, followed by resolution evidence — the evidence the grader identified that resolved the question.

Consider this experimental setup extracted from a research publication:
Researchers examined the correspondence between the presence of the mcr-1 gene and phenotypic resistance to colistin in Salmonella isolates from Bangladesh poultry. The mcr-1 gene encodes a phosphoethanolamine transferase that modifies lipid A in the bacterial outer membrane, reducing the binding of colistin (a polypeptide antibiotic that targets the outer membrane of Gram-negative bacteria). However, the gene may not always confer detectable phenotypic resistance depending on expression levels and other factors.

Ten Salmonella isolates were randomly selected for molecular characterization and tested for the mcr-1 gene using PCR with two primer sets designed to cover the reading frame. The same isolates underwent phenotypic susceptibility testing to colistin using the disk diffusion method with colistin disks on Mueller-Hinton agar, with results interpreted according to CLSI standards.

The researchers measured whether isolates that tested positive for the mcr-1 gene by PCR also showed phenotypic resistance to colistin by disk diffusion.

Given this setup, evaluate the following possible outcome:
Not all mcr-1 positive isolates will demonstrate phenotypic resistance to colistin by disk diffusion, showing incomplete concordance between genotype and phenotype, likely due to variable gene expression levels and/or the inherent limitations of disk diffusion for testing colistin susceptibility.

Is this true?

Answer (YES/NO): NO